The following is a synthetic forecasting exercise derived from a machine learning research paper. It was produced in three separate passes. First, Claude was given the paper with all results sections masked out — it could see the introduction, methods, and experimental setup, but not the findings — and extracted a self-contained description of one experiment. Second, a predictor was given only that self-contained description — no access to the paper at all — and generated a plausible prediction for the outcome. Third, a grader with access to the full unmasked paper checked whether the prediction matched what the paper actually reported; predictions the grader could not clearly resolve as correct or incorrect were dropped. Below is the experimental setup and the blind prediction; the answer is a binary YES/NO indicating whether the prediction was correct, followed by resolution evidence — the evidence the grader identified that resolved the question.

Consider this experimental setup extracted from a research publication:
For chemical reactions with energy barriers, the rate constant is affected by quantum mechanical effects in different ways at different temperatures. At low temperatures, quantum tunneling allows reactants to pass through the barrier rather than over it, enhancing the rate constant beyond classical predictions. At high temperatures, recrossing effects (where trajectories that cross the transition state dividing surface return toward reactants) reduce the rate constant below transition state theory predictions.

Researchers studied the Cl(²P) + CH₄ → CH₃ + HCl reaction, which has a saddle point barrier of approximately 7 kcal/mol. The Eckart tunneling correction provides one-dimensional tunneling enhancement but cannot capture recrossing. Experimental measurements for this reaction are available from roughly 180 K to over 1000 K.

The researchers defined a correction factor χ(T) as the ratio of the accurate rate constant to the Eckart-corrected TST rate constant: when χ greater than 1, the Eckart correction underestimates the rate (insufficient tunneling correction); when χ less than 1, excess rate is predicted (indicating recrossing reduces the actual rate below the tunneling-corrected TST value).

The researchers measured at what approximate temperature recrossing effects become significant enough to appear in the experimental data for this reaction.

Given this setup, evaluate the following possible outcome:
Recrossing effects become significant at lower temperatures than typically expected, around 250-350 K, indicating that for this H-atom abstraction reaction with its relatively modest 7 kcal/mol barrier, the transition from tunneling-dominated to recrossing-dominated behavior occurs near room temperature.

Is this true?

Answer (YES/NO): NO